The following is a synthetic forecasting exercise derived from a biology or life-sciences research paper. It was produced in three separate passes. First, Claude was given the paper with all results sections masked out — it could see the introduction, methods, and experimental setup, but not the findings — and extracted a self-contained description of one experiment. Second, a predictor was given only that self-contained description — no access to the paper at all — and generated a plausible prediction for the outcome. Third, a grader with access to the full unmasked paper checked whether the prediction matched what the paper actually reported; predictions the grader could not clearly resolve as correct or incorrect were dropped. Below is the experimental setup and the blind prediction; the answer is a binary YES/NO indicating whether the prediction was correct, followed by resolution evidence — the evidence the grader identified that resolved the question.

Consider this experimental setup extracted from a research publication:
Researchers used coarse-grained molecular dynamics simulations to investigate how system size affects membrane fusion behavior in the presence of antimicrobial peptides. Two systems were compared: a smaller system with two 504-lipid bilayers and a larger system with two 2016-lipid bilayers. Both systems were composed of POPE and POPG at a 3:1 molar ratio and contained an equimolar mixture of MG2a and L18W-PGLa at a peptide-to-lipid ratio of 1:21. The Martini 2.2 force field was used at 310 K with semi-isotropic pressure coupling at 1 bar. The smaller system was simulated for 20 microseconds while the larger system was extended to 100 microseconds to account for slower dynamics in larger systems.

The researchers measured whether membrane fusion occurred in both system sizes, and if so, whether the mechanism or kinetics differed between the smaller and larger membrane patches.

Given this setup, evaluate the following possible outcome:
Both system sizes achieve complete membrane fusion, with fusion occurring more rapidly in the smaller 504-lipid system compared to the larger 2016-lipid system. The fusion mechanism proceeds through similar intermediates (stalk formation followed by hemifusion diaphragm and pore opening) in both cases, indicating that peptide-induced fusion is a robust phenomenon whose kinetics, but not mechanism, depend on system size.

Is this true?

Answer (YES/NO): NO